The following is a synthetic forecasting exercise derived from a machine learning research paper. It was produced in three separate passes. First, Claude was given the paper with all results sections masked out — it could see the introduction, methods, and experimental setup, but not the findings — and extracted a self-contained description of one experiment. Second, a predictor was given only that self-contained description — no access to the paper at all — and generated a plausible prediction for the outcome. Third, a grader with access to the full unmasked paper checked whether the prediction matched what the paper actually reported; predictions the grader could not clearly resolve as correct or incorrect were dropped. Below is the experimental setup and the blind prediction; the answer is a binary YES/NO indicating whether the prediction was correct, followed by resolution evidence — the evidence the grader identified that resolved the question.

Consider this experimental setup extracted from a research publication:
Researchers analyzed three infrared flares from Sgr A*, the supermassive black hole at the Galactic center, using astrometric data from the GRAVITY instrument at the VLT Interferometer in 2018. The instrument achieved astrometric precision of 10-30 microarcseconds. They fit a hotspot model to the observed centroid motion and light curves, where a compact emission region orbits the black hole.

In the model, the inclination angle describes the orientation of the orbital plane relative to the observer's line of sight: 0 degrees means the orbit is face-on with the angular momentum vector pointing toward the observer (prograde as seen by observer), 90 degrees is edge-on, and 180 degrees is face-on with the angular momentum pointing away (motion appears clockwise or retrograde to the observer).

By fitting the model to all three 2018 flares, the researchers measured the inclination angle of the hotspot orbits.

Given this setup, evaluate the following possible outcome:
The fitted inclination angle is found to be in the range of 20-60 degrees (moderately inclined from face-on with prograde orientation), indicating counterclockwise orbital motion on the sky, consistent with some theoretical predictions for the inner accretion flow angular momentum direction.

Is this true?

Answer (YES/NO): NO